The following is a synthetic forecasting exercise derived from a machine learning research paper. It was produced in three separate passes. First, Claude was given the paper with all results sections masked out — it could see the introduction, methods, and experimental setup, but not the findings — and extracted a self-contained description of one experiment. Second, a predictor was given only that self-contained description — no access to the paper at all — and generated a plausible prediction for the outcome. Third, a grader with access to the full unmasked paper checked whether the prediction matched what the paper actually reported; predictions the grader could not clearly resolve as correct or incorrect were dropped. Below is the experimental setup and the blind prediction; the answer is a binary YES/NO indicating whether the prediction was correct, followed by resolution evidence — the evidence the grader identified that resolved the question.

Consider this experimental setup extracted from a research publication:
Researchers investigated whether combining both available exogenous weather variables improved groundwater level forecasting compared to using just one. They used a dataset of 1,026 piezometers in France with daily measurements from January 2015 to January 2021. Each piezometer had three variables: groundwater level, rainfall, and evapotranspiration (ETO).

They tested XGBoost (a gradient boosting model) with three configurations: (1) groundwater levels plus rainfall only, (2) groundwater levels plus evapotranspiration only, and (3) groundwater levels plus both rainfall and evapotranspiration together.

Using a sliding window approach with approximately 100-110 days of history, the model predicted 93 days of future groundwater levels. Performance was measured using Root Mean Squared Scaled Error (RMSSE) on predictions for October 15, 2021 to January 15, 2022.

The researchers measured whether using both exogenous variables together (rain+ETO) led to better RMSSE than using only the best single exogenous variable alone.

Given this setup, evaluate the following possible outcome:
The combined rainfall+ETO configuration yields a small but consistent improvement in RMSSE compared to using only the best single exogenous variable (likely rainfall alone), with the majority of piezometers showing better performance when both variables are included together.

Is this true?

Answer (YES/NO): NO